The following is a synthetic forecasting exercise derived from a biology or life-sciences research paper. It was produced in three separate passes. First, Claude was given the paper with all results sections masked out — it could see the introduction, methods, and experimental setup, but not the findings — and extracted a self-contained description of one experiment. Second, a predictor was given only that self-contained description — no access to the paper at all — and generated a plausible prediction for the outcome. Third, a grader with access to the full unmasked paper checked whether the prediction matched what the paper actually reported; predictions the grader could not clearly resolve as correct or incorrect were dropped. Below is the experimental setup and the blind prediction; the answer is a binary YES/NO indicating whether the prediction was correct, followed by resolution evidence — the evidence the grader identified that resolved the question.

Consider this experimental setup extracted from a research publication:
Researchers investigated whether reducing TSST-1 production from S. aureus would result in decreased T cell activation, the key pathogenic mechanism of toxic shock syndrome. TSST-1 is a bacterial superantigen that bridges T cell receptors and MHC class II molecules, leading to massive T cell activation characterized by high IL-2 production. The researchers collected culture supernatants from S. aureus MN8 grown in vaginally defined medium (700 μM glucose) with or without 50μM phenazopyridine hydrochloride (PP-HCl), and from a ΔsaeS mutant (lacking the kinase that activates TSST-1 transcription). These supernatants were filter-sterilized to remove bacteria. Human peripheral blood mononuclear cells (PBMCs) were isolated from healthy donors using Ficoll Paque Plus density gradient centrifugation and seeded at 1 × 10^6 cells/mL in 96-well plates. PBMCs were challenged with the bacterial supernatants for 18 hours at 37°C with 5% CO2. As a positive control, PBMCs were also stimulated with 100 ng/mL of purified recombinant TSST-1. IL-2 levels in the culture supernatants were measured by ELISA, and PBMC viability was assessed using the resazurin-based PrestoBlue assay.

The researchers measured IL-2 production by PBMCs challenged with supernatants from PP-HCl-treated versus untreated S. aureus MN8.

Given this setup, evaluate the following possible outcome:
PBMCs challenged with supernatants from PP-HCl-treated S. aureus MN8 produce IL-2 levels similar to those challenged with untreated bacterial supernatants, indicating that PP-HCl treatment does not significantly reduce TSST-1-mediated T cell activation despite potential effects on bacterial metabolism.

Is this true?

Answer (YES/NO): NO